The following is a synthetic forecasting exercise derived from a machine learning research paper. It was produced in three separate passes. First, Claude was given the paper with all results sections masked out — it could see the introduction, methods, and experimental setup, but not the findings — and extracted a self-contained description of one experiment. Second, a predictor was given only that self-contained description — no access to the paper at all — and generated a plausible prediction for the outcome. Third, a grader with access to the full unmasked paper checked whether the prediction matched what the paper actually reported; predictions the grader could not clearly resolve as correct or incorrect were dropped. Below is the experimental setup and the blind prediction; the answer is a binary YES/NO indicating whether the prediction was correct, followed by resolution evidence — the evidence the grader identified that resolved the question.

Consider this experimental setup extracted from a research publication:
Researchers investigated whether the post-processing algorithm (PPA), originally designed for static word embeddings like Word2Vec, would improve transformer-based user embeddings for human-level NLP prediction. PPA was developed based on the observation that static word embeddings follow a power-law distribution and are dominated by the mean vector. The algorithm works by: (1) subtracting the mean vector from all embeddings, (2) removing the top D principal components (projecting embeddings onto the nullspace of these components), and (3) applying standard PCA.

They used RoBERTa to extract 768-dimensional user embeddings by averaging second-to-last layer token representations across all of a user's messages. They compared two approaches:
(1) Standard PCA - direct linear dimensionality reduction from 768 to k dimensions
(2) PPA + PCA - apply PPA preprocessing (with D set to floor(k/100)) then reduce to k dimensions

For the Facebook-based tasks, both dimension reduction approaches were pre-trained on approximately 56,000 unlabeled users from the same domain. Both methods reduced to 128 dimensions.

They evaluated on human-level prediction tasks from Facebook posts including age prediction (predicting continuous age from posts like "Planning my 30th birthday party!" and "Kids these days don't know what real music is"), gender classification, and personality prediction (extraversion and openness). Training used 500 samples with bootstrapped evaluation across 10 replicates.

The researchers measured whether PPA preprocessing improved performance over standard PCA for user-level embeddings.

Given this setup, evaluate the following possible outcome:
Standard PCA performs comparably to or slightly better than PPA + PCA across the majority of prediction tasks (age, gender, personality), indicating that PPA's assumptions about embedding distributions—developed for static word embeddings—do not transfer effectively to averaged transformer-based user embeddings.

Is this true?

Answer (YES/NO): YES